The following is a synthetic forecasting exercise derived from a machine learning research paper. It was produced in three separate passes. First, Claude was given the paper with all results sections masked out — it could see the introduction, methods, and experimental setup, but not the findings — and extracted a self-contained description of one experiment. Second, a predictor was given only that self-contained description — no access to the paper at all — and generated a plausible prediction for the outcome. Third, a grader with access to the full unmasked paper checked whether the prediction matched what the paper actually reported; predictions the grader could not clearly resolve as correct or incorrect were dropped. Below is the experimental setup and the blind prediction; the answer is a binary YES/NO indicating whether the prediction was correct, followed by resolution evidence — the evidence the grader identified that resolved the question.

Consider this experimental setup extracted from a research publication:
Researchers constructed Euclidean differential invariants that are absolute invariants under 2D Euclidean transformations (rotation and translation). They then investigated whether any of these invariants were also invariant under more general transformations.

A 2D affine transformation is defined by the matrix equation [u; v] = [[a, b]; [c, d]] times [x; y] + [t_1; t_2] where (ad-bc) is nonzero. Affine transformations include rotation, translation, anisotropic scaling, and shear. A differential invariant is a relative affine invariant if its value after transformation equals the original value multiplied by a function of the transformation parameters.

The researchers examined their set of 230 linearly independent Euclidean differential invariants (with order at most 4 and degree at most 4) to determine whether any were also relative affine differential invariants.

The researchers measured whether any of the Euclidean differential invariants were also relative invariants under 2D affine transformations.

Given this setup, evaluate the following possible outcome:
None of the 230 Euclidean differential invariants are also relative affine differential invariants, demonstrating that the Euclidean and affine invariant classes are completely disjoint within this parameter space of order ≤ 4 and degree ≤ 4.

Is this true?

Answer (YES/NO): NO